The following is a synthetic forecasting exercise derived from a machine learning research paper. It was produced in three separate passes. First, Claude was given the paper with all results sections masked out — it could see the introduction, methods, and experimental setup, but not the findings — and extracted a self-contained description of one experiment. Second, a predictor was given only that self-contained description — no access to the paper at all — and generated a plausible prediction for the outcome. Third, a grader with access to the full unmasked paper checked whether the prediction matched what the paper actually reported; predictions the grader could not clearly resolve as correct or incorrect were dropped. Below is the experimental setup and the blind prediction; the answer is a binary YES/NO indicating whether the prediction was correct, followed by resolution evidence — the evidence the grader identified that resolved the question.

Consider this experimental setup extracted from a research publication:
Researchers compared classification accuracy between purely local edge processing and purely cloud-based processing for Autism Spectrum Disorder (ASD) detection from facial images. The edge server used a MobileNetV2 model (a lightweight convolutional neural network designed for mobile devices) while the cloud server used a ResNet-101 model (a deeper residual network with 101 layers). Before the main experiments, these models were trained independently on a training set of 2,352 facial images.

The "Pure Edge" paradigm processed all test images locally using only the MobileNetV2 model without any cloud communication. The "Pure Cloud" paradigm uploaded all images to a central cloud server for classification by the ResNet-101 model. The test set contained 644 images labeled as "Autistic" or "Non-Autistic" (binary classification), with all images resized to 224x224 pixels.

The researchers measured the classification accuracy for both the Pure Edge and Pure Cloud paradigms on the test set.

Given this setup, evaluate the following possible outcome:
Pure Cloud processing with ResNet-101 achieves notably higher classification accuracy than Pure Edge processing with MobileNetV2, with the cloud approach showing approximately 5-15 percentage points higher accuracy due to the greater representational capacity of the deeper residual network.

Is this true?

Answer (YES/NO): NO